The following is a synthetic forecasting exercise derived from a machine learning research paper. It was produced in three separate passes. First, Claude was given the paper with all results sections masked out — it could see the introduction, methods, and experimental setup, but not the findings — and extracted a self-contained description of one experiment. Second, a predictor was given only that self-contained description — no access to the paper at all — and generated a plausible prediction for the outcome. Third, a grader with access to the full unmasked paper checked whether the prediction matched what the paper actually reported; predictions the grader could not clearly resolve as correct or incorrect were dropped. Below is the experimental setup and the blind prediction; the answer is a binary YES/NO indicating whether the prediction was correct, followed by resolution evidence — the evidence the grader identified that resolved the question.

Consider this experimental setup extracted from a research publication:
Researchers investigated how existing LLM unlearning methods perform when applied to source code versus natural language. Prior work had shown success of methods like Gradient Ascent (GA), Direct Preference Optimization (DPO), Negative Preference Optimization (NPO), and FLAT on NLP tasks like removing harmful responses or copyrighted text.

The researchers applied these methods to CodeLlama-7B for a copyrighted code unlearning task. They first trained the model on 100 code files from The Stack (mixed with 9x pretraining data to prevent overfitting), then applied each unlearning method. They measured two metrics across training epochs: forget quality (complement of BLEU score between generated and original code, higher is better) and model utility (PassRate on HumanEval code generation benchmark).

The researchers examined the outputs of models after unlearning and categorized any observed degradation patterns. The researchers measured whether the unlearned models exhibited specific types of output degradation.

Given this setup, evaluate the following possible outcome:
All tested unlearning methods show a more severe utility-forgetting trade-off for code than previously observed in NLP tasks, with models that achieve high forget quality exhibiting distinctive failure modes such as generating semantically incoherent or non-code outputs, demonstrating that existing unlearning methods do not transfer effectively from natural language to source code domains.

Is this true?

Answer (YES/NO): YES